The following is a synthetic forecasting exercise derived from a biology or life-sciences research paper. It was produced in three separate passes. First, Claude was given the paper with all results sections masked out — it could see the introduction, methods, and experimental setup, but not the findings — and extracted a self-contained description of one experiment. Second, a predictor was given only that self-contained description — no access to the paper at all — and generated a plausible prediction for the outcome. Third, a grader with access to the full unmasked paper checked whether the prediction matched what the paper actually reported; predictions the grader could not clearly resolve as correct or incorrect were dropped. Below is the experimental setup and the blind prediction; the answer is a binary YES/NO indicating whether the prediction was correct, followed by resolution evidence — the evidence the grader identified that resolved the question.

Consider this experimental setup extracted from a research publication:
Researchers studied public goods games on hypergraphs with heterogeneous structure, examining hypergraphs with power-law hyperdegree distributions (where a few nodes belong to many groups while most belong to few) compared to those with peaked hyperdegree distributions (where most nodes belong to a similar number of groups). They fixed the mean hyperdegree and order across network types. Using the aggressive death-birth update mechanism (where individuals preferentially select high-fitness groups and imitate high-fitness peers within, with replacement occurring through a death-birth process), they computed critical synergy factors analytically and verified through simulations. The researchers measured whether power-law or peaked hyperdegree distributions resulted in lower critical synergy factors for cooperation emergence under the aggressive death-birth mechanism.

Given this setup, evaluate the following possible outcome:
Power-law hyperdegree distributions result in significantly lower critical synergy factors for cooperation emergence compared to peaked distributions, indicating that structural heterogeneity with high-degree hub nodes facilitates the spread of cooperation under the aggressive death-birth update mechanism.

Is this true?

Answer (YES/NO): NO